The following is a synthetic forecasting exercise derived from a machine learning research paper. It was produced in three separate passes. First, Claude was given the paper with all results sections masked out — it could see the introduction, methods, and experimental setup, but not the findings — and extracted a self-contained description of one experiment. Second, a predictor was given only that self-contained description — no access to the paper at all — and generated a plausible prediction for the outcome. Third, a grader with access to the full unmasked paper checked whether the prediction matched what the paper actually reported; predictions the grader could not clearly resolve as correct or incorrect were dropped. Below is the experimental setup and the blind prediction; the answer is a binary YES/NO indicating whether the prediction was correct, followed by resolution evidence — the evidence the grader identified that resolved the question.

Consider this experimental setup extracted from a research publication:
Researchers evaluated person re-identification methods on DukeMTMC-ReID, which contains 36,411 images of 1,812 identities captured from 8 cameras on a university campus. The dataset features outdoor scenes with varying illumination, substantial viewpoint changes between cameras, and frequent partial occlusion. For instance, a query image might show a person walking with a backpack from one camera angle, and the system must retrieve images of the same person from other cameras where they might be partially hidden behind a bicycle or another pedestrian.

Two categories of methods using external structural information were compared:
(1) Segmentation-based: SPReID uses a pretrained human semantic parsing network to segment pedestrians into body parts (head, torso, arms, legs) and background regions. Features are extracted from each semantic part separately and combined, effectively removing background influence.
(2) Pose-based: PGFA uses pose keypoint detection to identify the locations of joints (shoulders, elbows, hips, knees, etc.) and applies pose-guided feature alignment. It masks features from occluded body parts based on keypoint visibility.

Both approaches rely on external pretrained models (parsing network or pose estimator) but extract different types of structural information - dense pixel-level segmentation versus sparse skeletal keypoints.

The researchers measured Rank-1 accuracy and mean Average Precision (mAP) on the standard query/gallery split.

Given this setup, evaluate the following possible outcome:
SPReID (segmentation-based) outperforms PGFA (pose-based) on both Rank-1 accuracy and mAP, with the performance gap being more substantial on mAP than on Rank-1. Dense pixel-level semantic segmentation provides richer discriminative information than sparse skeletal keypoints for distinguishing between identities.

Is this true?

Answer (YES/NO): YES